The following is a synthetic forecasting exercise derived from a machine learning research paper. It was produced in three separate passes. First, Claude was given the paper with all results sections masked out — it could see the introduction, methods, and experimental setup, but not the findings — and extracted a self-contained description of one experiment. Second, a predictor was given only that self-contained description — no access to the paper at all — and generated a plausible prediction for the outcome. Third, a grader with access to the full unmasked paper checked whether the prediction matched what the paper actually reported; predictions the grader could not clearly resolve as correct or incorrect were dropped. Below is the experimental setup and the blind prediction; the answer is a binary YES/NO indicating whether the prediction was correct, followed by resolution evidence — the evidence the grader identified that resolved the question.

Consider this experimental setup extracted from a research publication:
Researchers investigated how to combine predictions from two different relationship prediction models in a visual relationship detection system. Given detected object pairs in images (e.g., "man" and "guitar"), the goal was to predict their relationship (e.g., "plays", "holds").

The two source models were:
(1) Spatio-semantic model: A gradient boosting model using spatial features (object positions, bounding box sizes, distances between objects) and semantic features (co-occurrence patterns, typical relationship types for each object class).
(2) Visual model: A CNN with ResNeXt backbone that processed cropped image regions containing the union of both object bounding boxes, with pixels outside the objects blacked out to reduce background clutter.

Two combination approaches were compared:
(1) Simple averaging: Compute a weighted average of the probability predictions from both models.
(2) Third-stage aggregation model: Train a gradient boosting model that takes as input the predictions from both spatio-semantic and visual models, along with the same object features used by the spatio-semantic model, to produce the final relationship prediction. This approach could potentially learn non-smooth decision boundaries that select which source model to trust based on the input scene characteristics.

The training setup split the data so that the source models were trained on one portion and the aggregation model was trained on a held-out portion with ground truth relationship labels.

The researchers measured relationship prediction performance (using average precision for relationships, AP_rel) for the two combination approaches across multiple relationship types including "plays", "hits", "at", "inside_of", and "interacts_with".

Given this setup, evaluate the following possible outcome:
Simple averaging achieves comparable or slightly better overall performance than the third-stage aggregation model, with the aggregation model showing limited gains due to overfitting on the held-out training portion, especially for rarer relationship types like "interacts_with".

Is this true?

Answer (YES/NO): NO